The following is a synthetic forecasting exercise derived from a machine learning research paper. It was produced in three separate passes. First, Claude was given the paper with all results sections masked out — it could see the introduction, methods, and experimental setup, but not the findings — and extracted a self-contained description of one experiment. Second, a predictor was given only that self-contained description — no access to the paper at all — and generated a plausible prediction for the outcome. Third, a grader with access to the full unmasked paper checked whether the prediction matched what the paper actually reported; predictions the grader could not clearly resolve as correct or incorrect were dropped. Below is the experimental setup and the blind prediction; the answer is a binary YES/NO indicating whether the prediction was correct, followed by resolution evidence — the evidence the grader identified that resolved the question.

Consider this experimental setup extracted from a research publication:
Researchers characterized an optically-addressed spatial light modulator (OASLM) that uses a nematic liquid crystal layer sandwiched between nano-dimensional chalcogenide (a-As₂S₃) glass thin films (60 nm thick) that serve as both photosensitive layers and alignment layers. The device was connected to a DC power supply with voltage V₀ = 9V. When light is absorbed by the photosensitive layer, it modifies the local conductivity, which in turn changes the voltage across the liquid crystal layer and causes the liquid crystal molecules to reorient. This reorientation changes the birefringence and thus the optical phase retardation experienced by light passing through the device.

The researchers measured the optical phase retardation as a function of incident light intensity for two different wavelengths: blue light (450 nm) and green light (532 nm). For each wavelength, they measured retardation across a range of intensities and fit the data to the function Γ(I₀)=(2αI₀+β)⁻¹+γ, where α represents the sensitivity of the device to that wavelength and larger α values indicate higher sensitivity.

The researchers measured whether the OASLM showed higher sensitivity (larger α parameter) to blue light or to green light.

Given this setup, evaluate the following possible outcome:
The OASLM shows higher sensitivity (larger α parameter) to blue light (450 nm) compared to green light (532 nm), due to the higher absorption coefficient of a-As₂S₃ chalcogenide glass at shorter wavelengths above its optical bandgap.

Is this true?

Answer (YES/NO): YES